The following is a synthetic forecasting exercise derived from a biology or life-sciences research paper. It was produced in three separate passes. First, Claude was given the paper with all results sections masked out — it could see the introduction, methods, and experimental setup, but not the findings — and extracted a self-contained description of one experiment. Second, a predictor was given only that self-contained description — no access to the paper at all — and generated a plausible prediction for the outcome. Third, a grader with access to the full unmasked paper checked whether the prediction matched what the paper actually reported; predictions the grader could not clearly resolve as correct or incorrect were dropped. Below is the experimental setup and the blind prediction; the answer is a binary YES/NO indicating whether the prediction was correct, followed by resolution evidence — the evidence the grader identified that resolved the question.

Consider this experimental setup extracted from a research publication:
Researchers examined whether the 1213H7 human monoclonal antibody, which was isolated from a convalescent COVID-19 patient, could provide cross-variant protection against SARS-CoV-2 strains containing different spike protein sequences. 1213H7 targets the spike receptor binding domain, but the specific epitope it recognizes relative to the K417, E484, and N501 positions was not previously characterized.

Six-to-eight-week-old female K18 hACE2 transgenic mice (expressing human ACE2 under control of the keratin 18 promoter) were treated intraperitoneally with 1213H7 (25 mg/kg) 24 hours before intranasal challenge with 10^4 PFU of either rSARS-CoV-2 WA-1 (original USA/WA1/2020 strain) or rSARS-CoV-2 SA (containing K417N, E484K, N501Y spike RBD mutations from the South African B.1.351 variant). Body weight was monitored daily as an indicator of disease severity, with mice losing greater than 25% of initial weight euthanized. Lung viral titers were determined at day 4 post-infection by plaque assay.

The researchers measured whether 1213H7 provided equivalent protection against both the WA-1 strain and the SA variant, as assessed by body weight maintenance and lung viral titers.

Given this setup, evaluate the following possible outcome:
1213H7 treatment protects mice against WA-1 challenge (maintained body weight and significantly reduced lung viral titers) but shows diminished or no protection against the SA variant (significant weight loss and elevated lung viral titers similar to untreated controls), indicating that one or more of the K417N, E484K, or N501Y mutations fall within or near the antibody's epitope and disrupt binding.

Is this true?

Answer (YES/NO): NO